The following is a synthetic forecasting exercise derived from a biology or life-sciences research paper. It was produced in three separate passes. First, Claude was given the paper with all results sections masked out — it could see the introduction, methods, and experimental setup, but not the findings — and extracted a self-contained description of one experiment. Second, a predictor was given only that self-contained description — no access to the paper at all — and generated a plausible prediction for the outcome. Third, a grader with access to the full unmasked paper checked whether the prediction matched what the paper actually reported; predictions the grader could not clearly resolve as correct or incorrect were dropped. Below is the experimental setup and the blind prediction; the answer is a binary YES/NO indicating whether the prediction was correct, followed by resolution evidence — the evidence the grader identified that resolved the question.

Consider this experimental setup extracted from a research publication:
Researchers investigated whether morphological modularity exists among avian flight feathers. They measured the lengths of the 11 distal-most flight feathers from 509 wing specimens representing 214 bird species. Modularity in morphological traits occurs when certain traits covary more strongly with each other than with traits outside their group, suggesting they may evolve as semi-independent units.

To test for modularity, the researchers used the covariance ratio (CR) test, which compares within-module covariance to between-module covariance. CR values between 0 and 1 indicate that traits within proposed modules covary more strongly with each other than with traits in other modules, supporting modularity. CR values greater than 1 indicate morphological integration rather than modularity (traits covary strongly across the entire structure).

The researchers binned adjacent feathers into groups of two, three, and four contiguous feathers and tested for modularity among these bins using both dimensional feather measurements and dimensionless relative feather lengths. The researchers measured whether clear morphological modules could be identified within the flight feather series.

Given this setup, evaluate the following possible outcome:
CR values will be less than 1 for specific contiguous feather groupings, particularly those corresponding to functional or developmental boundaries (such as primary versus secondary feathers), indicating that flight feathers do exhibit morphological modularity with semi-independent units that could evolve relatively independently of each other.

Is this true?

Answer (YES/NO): NO